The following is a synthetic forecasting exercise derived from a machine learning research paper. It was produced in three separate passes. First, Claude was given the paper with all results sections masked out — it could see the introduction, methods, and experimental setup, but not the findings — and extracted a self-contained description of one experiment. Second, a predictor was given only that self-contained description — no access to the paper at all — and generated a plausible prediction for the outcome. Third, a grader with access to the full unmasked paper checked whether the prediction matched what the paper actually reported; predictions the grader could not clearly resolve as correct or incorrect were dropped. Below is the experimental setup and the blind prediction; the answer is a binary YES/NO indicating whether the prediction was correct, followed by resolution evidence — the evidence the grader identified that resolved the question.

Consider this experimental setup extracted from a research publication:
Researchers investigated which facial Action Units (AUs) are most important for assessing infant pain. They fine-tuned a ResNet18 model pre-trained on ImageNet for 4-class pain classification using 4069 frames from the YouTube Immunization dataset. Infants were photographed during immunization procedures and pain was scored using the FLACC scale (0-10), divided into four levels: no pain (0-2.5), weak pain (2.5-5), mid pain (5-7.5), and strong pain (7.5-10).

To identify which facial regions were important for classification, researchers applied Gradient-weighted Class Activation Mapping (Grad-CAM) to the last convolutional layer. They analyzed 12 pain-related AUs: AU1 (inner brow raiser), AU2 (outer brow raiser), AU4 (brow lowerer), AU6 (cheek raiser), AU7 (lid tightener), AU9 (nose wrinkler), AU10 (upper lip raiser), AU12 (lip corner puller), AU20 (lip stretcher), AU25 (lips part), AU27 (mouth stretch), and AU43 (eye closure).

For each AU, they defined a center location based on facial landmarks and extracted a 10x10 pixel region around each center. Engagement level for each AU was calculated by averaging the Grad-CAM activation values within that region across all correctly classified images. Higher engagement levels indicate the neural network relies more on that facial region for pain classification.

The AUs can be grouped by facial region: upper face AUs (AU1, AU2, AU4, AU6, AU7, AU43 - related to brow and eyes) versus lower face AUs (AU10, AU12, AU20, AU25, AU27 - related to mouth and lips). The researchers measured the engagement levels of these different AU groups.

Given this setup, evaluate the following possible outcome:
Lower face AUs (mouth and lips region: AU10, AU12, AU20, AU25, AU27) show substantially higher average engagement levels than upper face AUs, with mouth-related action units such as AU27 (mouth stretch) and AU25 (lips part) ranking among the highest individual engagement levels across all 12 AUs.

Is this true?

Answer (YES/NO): YES